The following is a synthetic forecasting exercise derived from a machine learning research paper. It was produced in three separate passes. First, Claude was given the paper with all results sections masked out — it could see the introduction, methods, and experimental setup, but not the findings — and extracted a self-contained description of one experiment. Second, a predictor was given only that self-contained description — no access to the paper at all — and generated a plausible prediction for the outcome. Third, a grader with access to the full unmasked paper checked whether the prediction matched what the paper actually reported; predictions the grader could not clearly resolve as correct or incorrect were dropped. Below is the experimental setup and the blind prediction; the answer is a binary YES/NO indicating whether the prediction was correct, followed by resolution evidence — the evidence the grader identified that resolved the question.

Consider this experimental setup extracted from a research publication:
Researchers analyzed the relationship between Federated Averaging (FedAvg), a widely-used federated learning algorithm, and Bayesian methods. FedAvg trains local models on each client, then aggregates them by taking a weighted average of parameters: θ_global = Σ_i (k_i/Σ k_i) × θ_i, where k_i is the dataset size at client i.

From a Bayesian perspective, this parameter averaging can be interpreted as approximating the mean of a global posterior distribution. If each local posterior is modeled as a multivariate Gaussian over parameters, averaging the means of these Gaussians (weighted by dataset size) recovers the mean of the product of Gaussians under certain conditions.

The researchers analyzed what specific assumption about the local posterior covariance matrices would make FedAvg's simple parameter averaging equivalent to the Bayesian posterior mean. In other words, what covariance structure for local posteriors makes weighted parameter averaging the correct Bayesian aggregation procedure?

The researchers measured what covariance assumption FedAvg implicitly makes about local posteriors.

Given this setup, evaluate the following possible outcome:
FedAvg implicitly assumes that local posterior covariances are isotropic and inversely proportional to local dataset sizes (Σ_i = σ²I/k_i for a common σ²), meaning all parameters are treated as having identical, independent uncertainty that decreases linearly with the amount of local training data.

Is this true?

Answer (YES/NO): NO